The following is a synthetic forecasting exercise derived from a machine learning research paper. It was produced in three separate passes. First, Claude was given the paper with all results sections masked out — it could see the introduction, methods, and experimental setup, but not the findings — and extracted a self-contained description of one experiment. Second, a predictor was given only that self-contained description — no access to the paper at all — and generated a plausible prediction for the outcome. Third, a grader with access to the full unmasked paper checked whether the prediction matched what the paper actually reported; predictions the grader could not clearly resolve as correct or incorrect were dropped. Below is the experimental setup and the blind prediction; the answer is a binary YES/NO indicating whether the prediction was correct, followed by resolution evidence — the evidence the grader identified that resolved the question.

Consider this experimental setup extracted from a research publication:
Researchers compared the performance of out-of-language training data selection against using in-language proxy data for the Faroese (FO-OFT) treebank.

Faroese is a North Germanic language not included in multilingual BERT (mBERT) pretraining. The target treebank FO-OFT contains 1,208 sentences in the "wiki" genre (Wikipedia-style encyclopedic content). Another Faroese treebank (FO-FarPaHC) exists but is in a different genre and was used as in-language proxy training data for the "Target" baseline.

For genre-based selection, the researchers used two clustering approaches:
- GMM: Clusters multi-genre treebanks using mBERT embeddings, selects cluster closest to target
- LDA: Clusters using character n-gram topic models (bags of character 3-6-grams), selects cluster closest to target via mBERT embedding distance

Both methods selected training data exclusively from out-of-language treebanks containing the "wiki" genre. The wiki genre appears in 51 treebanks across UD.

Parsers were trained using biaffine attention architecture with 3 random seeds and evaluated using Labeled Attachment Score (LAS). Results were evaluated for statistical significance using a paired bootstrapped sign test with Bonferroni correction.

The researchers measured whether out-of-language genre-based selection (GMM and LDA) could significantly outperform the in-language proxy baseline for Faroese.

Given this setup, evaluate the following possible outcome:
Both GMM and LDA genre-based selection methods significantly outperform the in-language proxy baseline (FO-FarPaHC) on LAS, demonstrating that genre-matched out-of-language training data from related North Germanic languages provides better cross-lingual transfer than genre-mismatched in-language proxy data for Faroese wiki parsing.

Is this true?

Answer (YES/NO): NO